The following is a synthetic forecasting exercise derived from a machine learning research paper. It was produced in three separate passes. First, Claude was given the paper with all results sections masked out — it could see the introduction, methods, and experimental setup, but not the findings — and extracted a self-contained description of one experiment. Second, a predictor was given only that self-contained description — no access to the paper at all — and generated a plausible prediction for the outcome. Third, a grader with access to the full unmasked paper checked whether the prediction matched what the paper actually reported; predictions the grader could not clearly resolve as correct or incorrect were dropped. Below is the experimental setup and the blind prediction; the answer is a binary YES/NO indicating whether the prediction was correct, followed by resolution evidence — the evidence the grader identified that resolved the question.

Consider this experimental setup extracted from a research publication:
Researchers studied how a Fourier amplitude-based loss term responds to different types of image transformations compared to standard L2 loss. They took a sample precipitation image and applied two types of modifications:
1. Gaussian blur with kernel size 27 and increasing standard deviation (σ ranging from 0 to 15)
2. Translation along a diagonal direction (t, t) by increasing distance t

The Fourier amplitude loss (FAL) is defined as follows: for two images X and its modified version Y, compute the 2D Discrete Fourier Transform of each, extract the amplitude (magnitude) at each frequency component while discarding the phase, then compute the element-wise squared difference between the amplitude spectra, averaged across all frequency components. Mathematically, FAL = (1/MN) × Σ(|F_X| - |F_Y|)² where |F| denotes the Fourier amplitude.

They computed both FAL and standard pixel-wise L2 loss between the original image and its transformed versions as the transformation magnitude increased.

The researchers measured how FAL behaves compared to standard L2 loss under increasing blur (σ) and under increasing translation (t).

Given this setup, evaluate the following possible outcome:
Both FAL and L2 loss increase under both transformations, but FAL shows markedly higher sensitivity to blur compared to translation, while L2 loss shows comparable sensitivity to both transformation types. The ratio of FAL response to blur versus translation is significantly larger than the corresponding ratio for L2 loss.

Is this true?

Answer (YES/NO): NO